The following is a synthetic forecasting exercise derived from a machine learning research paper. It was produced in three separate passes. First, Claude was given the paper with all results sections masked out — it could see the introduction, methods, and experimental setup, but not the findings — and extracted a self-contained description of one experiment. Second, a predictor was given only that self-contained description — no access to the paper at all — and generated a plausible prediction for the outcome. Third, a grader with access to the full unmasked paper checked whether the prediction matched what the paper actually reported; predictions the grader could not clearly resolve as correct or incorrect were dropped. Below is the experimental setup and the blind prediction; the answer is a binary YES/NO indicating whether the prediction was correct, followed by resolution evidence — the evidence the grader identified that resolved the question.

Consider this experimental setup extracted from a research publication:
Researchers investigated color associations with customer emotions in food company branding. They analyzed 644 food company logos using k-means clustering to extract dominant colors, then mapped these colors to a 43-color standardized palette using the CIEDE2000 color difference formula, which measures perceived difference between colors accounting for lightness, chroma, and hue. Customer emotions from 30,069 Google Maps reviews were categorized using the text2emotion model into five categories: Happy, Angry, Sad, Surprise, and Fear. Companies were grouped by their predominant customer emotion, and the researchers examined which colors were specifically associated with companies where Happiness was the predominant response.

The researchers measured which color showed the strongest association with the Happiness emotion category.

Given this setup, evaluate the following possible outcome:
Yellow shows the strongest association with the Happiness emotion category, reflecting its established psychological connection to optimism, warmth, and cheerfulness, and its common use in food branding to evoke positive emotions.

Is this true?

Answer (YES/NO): YES